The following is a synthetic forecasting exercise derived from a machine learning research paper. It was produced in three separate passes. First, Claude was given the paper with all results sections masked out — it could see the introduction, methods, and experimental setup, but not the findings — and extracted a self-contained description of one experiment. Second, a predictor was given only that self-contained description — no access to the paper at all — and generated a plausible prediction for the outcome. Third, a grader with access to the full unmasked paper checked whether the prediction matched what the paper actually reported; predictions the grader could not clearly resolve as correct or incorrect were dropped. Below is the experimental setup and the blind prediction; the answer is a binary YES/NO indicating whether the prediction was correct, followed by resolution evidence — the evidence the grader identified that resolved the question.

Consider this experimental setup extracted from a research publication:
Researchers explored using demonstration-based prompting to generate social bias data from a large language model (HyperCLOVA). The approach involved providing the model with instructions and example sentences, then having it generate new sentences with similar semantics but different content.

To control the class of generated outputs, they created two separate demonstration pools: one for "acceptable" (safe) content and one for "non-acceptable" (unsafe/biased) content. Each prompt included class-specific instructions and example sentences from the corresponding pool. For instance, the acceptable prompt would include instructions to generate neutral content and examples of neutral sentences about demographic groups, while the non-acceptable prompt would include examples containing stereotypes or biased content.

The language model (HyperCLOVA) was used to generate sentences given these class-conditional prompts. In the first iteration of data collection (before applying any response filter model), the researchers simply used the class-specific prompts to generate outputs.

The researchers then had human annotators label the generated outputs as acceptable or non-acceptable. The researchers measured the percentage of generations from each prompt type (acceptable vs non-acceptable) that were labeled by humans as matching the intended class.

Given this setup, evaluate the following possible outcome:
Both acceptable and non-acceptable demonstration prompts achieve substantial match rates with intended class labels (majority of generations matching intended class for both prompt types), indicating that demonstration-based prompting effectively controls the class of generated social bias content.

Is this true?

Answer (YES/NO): YES